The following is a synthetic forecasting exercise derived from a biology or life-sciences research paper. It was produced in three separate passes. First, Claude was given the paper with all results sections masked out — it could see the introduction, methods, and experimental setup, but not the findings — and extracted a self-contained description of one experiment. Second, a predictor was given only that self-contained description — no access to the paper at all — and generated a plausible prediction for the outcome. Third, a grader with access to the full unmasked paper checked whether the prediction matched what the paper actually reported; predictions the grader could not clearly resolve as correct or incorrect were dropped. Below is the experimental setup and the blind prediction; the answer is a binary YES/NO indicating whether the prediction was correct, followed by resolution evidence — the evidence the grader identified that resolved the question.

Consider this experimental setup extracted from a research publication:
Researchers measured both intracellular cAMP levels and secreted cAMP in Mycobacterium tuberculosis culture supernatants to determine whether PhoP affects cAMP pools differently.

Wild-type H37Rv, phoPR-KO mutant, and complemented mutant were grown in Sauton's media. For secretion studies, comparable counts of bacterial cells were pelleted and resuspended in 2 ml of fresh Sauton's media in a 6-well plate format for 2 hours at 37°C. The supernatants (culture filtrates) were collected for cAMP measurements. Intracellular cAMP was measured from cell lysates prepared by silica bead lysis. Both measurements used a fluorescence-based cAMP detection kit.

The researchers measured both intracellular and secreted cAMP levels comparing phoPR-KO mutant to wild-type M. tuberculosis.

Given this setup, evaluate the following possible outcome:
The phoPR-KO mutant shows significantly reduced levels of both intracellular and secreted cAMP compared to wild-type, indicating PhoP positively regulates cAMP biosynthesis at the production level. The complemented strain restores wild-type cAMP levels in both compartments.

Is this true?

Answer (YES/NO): NO